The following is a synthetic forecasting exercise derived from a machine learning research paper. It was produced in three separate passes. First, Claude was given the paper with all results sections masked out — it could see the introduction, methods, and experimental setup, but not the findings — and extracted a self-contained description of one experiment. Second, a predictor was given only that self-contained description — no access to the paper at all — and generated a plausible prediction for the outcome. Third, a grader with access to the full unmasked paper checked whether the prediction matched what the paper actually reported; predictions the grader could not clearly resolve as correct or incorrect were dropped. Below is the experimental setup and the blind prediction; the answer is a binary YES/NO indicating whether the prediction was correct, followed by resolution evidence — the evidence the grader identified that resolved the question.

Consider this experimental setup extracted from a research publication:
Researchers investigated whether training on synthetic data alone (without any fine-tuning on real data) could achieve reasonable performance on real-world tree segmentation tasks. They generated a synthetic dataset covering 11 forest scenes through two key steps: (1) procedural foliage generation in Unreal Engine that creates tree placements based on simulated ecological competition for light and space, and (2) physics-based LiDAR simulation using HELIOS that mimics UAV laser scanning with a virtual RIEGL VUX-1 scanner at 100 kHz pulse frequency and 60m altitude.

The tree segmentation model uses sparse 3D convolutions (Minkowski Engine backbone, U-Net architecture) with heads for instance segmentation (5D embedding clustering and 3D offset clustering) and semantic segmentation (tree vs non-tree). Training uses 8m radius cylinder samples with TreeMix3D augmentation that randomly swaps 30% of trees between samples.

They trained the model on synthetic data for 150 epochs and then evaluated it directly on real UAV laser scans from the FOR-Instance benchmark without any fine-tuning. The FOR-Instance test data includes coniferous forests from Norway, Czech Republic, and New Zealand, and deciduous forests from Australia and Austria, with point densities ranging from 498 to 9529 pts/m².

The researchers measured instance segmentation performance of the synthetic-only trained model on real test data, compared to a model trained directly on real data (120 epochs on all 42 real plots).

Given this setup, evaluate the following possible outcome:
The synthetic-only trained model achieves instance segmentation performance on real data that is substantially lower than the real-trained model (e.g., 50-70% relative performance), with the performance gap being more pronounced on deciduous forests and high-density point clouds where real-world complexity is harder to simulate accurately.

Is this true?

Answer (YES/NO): NO